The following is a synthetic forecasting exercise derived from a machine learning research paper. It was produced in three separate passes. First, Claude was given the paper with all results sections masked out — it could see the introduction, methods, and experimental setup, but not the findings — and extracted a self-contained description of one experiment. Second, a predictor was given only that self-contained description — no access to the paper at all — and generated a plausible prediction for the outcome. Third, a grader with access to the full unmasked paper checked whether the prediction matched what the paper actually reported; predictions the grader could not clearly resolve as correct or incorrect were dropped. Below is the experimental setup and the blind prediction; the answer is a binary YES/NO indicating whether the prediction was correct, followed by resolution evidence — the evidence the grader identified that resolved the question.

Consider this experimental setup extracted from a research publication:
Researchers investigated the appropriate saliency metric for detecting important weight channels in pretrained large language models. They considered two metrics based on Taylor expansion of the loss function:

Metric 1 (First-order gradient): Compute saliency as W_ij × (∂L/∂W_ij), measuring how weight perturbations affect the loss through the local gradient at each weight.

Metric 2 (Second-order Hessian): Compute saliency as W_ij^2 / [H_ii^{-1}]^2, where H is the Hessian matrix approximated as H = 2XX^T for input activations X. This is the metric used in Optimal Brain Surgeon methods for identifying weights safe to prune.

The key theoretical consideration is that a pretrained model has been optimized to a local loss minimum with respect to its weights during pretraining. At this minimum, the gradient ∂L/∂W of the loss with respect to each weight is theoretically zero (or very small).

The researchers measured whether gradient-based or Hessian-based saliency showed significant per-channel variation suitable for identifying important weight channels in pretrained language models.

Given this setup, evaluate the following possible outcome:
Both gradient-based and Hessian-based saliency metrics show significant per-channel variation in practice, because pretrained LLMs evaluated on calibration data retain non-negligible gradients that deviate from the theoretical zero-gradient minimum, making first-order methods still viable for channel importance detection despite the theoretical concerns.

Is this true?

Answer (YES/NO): NO